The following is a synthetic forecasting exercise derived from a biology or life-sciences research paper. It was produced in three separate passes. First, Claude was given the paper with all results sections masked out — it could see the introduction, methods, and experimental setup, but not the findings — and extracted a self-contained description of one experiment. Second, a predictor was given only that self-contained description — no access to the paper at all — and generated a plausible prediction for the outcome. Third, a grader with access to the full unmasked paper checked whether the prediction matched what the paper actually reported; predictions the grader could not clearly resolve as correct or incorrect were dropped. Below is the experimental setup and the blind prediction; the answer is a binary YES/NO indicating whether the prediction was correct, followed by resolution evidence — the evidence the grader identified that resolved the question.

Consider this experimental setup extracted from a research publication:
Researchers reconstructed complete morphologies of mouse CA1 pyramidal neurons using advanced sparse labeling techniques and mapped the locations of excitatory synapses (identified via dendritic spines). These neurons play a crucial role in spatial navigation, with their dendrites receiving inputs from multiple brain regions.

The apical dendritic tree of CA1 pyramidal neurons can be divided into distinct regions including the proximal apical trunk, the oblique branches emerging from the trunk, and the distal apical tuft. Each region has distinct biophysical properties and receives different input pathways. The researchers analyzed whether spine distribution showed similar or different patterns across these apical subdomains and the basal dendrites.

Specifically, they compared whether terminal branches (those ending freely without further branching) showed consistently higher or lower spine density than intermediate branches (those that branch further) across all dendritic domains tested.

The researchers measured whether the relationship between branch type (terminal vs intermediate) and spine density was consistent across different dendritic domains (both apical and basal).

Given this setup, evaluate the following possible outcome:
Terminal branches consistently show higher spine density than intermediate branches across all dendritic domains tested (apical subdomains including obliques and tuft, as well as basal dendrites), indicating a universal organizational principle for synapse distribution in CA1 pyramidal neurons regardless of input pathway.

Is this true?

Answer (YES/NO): NO